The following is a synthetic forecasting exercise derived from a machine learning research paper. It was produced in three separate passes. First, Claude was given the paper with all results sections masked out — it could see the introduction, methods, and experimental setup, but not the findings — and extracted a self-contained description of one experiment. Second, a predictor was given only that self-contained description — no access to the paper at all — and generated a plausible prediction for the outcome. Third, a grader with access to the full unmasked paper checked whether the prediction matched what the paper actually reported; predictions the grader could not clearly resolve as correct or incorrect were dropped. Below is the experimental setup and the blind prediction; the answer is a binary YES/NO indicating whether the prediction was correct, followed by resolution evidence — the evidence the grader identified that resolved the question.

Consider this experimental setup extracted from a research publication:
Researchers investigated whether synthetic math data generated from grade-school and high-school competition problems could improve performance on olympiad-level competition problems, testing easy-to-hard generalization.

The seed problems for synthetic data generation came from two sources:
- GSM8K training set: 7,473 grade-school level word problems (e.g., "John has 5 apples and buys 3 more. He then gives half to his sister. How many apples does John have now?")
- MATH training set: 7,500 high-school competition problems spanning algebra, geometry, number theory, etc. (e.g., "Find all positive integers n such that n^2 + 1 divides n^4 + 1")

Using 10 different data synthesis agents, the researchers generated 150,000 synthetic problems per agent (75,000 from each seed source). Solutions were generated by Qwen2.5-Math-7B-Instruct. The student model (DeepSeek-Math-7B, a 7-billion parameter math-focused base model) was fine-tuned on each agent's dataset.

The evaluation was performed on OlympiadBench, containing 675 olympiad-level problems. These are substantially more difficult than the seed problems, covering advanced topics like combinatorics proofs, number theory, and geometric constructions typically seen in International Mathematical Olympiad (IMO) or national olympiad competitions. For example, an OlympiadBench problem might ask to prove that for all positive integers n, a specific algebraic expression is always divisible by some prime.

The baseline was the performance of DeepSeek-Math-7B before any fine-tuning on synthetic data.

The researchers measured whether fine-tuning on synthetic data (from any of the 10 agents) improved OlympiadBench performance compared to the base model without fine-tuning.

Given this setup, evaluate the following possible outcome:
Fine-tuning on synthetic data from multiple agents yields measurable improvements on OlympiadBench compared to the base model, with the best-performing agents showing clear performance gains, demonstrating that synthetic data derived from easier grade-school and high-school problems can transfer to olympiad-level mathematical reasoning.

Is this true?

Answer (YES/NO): YES